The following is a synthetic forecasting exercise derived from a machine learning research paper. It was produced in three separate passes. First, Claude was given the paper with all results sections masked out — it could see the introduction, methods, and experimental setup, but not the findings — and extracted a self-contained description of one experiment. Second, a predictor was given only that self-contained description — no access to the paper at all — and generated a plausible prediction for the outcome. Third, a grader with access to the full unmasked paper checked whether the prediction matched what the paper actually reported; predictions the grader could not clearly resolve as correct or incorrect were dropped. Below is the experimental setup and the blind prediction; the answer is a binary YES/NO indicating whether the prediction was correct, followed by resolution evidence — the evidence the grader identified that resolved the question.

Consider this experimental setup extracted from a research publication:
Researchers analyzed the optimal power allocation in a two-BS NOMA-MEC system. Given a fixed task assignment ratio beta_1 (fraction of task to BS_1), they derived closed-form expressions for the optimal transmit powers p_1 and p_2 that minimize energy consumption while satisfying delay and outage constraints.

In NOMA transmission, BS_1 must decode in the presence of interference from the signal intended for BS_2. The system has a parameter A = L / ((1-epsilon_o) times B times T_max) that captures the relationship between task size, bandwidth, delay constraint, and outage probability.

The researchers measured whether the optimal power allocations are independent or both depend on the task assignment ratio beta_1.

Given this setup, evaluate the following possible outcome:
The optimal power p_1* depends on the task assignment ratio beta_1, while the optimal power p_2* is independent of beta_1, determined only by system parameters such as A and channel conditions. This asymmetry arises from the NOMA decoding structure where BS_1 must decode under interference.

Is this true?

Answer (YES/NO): NO